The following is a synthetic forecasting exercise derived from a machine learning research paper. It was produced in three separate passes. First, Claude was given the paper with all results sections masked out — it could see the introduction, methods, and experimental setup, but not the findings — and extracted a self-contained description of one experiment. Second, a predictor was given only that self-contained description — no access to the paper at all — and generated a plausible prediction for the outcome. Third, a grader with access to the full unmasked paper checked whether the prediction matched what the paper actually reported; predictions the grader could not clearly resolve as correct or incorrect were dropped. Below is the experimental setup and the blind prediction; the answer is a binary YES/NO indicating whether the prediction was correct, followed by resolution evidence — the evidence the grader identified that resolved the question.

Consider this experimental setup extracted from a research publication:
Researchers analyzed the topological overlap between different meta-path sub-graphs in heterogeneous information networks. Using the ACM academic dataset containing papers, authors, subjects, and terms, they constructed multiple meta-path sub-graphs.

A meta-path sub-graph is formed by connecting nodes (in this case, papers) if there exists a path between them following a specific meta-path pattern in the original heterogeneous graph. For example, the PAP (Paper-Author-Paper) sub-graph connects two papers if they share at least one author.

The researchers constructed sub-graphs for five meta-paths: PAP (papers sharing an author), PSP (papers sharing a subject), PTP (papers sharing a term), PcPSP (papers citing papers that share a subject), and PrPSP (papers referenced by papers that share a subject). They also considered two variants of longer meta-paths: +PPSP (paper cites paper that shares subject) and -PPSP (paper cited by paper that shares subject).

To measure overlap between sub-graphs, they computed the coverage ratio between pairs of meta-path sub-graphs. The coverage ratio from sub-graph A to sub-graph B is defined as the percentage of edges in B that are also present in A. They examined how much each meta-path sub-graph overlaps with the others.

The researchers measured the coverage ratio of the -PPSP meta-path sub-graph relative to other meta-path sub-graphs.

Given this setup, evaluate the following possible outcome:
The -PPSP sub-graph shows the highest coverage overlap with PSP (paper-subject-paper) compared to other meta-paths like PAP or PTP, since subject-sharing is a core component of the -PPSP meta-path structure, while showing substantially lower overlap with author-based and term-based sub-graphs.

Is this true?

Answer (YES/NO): NO